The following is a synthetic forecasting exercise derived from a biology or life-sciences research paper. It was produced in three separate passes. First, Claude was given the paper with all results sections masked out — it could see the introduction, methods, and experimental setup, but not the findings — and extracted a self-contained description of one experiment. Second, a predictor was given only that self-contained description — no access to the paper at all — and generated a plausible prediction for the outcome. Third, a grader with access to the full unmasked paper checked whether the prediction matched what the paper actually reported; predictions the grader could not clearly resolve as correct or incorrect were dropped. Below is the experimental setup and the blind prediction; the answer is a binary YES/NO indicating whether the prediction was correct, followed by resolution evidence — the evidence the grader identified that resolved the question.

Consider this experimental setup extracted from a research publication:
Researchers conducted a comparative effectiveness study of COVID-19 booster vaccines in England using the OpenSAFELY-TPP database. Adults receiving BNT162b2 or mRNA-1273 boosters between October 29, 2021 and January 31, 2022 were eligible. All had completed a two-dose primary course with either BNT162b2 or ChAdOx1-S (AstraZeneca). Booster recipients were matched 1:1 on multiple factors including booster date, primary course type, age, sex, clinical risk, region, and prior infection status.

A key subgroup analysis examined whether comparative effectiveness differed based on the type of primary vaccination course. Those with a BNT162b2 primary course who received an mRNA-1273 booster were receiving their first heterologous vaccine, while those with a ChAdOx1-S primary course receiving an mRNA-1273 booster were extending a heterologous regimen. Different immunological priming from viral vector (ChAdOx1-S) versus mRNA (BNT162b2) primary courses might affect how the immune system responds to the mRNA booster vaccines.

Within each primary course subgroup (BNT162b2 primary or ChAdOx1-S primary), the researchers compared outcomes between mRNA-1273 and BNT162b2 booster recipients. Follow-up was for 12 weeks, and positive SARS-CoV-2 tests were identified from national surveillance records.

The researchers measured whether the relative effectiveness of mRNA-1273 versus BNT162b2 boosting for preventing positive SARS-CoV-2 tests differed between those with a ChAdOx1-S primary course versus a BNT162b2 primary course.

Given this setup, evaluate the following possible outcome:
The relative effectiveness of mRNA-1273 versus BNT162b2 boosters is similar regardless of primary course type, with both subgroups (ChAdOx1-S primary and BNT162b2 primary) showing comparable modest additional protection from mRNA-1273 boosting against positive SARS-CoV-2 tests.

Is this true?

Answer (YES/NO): NO